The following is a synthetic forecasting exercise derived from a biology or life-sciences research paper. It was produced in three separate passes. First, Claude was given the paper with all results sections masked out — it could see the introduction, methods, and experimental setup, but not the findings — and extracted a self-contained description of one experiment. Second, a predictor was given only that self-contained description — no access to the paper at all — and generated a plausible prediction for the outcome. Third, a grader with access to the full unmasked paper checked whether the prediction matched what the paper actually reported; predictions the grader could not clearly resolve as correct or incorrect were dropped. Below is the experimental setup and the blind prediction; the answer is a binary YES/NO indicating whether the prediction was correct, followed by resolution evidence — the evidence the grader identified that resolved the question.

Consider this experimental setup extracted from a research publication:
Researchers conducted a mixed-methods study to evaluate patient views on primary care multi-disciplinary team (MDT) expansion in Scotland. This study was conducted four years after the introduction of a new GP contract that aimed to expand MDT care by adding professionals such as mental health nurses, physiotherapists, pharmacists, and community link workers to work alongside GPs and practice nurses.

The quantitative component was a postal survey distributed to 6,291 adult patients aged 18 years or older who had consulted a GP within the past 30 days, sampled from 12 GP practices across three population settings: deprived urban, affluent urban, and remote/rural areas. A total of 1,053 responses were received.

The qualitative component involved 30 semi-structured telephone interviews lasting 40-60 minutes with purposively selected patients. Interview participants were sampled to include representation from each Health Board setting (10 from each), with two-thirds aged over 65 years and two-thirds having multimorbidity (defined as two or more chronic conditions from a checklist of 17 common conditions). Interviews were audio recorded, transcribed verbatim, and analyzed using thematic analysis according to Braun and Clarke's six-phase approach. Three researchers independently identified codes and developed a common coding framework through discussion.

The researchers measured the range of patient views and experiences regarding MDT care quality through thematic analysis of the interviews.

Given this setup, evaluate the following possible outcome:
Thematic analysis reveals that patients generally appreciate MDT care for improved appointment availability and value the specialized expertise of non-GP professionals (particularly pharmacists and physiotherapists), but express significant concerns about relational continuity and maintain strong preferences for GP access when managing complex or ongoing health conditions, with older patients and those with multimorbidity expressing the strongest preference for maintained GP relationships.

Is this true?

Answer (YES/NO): NO